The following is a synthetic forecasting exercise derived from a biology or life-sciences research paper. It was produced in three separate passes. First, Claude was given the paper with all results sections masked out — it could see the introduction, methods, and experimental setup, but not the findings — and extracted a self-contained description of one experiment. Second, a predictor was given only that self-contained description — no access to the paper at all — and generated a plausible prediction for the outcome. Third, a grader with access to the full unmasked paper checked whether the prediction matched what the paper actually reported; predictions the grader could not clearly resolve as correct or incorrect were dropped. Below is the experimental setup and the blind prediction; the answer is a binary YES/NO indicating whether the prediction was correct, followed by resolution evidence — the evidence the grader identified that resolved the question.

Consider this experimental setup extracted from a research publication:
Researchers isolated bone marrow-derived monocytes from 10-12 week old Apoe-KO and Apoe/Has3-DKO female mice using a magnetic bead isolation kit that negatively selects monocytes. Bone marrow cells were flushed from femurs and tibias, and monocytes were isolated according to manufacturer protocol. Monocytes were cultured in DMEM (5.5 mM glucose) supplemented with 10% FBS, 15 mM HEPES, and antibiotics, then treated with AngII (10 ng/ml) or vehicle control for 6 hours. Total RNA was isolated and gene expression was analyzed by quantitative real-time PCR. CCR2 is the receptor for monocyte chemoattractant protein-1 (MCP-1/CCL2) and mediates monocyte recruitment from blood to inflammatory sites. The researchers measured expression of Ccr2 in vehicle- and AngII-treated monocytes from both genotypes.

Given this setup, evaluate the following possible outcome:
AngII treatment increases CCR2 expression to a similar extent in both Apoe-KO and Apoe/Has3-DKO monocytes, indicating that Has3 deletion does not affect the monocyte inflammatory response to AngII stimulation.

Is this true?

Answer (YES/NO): NO